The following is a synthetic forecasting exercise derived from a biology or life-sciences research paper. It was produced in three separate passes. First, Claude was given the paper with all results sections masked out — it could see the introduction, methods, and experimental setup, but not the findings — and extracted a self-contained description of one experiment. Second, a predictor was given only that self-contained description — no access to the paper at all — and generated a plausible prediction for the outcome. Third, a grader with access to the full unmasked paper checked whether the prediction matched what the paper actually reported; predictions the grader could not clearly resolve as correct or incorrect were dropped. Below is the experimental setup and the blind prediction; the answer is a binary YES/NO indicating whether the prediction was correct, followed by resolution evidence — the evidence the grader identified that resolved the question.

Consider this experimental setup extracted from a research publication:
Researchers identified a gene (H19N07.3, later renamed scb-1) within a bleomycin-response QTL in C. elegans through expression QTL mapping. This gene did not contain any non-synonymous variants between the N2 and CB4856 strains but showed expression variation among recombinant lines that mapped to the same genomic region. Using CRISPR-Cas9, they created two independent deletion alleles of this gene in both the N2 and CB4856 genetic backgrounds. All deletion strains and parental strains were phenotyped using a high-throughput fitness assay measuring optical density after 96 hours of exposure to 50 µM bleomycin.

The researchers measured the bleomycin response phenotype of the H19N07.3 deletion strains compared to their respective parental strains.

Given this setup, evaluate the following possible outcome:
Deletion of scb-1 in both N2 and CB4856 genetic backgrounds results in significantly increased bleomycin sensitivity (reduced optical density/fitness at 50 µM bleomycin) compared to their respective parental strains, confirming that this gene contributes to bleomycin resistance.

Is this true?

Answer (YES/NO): YES